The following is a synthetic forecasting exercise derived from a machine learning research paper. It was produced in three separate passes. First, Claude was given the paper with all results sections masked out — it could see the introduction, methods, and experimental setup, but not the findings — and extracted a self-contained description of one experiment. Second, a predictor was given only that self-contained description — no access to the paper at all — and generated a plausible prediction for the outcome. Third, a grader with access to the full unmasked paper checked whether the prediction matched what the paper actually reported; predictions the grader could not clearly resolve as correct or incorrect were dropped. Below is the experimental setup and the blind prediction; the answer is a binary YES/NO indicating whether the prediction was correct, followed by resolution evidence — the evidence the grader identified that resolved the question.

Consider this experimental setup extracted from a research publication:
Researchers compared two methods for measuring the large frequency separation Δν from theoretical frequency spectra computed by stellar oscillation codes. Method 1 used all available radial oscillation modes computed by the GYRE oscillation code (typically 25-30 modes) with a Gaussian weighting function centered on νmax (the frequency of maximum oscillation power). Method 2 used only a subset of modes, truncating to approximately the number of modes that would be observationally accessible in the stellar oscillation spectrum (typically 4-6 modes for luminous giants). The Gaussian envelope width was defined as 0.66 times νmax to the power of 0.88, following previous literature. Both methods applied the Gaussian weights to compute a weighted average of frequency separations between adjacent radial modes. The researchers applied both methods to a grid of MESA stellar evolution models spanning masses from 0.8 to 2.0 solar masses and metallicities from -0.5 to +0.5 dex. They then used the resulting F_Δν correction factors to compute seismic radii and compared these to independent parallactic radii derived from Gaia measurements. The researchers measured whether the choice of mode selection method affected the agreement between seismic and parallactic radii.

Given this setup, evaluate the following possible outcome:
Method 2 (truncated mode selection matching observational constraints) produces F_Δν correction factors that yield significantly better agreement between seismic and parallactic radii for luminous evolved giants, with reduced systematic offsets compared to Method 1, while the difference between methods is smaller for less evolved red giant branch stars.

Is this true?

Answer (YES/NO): NO